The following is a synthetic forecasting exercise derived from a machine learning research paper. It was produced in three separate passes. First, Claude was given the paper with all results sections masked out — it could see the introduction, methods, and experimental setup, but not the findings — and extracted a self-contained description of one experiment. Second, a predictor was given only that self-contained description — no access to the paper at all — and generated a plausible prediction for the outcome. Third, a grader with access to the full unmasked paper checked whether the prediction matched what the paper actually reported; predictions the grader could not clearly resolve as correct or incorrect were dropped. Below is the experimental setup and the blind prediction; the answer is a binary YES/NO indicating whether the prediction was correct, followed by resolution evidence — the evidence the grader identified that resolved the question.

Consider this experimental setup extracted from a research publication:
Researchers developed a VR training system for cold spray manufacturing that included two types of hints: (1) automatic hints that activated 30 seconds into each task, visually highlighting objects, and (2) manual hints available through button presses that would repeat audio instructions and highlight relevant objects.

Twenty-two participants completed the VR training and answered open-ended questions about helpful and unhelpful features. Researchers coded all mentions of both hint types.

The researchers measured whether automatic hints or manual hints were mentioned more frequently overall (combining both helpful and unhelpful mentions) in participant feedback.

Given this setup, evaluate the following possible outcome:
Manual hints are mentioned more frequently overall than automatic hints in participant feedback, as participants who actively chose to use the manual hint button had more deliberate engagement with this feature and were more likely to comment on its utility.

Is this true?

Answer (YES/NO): NO